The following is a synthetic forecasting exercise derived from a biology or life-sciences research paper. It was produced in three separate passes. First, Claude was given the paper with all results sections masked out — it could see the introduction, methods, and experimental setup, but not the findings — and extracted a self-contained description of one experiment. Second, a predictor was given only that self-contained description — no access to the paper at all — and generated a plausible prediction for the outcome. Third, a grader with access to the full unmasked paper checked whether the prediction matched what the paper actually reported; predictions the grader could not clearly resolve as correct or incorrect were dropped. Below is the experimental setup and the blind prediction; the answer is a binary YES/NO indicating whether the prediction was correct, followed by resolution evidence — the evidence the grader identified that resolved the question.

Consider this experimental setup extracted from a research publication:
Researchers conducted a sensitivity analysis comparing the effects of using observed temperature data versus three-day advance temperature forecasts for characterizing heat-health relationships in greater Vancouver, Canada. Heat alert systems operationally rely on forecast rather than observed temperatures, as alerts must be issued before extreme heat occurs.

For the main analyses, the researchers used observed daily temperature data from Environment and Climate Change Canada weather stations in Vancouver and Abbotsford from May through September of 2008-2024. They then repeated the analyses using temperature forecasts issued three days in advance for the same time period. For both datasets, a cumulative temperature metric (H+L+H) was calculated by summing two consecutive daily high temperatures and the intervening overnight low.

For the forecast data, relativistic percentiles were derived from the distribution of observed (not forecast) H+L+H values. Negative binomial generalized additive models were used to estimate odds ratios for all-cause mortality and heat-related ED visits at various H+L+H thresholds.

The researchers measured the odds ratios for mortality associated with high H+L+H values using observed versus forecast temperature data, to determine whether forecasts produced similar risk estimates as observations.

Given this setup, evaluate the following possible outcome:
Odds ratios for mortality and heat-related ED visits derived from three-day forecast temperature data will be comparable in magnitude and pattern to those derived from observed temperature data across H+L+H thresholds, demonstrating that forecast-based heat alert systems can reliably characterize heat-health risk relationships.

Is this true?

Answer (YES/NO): YES